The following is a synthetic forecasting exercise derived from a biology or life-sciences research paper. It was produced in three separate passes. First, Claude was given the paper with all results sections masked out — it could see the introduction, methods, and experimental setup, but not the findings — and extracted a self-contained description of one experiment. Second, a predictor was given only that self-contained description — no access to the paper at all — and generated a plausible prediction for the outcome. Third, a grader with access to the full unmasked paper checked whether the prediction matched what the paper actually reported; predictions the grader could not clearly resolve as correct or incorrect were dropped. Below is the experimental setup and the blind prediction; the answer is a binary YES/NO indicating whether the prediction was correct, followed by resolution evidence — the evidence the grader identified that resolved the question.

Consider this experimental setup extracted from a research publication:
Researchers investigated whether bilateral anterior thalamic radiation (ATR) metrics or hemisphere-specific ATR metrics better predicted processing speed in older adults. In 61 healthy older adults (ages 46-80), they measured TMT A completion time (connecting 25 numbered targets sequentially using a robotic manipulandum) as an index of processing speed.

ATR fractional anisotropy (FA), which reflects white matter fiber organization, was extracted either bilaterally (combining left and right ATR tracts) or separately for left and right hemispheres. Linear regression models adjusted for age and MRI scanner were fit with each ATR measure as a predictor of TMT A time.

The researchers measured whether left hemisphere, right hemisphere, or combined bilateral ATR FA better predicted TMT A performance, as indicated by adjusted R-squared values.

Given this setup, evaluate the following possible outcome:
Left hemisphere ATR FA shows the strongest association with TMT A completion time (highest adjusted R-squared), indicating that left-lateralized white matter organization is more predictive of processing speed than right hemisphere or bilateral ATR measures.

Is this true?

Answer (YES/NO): NO